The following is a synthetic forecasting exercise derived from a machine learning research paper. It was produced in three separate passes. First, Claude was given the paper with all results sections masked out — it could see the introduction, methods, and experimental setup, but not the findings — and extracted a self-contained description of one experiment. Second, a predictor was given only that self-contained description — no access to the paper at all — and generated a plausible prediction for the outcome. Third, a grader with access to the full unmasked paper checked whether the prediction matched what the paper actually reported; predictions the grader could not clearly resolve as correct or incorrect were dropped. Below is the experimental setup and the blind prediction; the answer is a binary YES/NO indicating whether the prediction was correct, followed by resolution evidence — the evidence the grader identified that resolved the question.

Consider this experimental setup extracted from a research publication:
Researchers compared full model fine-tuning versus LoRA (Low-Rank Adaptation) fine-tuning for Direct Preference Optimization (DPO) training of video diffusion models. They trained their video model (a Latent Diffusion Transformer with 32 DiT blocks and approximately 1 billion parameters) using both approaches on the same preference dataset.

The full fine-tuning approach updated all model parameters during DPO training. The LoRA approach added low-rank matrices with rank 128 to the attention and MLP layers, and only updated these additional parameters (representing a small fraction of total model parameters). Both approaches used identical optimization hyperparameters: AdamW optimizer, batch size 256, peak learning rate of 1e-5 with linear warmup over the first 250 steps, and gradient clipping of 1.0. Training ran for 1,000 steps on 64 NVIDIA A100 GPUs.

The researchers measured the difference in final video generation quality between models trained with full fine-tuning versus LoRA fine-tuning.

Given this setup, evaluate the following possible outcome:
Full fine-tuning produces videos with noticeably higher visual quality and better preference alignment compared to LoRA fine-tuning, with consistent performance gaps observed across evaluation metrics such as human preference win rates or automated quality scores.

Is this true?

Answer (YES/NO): NO